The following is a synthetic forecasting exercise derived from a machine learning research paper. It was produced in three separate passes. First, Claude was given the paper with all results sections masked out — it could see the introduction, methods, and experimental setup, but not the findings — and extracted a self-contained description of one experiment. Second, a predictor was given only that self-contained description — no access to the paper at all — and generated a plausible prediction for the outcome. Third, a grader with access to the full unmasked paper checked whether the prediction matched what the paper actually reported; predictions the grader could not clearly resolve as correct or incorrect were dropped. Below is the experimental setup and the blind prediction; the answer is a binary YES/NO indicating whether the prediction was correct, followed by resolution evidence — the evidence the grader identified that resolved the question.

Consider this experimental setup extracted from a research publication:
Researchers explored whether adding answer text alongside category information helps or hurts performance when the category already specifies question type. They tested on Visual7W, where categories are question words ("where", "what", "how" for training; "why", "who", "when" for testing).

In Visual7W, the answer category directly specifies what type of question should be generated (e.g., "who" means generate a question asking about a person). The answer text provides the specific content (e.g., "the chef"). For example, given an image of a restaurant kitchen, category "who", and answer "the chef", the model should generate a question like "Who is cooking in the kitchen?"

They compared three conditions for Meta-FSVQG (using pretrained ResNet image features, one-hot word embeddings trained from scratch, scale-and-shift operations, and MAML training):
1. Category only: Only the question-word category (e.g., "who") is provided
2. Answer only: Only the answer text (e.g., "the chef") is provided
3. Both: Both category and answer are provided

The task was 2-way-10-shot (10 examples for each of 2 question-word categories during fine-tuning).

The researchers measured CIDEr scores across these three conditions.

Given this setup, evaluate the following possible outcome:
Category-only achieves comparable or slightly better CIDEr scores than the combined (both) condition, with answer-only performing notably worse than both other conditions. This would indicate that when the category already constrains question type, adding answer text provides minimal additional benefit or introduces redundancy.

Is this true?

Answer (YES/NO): NO